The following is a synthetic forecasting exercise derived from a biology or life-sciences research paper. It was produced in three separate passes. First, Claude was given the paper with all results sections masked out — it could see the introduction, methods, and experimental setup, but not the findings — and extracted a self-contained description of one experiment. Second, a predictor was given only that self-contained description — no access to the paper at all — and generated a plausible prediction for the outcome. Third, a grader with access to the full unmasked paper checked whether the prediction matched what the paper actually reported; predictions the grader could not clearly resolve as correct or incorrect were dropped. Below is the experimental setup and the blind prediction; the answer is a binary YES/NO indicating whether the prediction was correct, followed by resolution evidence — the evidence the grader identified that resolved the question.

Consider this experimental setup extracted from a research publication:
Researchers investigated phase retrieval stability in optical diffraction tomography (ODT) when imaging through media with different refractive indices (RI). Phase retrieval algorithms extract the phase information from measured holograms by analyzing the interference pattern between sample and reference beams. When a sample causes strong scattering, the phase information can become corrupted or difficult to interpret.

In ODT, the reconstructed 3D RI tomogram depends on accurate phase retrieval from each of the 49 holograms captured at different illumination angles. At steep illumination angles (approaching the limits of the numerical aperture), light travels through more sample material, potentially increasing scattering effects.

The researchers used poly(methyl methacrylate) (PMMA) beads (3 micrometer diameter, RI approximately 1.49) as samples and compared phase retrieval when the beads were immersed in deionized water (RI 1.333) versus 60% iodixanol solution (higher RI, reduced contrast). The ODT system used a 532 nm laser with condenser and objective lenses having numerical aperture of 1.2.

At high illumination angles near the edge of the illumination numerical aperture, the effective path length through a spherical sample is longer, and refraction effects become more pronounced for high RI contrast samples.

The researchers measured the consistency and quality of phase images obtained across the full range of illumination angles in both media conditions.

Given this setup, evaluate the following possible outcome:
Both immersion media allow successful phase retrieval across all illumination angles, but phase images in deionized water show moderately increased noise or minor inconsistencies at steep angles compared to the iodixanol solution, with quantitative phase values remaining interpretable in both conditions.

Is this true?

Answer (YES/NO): NO